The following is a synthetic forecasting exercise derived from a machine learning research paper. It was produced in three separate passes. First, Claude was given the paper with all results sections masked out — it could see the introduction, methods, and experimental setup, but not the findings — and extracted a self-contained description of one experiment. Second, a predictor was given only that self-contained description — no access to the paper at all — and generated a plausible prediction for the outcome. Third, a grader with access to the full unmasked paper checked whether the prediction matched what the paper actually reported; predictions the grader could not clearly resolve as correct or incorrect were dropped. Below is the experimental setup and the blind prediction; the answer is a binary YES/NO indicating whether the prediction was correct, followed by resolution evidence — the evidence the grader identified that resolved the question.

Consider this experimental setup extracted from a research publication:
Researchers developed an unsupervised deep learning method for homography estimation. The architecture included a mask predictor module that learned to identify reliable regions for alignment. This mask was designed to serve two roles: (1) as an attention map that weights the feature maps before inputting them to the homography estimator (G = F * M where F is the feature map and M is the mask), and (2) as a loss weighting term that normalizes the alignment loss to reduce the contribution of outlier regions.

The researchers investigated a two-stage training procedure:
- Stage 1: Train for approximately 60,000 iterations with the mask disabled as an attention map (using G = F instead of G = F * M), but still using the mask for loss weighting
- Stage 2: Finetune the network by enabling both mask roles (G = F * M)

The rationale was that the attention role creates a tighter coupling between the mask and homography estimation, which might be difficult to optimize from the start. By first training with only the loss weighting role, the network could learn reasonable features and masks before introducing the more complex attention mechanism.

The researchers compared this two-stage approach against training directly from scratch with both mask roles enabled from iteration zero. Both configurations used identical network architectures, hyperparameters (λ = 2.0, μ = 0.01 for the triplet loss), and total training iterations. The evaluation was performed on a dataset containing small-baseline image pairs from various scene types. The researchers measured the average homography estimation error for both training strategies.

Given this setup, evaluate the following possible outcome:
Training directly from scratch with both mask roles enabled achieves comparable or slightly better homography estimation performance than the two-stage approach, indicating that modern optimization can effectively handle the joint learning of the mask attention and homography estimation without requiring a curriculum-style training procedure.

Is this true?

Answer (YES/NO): NO